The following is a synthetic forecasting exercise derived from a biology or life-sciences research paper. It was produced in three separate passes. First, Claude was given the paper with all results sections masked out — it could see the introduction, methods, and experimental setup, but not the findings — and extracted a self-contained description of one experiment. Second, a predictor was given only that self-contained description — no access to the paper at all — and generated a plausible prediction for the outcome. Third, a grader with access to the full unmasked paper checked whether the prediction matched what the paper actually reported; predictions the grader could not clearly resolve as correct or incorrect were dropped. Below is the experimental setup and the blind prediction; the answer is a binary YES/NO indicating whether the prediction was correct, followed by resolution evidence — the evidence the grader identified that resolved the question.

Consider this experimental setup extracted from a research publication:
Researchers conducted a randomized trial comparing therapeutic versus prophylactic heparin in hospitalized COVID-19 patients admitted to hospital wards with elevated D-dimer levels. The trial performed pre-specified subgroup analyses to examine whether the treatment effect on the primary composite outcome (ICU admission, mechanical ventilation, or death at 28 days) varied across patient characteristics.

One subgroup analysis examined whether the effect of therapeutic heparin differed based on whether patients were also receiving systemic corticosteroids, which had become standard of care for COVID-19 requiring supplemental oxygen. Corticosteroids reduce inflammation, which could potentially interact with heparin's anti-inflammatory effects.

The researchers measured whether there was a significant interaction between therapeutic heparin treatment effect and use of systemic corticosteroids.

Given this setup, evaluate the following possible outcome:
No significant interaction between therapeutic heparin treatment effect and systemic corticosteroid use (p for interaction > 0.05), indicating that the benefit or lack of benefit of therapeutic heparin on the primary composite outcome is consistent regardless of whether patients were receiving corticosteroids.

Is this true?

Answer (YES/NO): YES